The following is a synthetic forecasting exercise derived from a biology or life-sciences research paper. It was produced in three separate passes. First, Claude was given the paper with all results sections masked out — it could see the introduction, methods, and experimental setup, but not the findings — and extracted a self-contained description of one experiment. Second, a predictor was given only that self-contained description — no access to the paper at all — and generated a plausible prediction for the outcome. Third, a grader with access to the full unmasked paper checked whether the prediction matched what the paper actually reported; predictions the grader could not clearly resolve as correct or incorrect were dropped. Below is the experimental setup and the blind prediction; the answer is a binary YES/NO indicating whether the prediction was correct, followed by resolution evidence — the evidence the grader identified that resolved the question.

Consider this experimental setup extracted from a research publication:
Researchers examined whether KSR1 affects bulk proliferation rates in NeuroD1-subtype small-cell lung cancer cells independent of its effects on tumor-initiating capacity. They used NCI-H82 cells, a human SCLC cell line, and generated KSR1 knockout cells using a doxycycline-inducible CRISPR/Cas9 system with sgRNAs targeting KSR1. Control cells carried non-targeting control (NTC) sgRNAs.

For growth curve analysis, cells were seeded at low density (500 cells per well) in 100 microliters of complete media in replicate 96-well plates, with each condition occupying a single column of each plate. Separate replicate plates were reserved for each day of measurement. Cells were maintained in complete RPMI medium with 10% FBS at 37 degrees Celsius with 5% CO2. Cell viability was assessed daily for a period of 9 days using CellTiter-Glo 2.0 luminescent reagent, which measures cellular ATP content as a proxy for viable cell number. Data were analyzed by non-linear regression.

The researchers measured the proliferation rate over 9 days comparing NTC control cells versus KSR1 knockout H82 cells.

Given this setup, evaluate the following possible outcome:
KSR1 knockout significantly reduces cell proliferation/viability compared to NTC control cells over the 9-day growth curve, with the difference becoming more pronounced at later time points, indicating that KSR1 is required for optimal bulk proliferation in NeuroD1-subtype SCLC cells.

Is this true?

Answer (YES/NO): NO